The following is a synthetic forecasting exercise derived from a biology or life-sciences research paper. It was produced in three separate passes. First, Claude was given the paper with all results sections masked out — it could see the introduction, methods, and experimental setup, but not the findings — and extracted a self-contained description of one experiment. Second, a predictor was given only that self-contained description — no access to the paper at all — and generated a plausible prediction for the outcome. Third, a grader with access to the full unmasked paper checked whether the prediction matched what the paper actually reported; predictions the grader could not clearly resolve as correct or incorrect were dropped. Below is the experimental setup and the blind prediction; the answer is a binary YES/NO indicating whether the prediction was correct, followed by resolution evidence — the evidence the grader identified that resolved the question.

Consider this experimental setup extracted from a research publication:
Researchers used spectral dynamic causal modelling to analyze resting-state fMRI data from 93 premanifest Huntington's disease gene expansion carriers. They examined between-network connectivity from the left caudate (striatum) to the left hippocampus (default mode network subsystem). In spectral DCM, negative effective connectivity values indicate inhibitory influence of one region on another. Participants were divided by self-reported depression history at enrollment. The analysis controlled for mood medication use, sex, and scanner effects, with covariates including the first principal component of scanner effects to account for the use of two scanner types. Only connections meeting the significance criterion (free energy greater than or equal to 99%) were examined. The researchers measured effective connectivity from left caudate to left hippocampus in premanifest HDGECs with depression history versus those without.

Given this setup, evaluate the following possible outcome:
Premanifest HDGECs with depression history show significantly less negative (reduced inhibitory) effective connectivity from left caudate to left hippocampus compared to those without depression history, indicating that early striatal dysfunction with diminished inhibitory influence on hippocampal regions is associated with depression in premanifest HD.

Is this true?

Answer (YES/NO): YES